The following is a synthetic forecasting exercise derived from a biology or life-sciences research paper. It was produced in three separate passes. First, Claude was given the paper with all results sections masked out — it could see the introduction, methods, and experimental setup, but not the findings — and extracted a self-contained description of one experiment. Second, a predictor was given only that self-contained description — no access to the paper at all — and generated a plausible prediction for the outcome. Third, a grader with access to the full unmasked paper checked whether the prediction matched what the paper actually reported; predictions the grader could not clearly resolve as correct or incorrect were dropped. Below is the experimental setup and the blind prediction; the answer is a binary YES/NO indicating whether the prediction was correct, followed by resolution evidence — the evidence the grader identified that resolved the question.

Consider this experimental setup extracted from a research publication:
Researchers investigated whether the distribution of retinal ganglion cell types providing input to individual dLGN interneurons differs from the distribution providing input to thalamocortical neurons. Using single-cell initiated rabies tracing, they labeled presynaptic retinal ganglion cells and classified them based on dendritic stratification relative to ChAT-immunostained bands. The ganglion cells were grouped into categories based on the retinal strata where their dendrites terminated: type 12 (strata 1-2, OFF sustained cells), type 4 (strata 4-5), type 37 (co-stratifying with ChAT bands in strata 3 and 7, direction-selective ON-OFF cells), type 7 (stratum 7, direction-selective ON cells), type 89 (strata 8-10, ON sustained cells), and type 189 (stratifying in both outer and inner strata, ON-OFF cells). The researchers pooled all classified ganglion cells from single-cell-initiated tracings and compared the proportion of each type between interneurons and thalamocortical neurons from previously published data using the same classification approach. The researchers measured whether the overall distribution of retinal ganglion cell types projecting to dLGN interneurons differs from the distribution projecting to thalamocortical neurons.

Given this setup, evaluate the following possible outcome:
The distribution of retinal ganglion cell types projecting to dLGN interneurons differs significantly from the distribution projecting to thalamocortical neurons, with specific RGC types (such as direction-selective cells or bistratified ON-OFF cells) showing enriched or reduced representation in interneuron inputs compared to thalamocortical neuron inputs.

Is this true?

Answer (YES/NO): YES